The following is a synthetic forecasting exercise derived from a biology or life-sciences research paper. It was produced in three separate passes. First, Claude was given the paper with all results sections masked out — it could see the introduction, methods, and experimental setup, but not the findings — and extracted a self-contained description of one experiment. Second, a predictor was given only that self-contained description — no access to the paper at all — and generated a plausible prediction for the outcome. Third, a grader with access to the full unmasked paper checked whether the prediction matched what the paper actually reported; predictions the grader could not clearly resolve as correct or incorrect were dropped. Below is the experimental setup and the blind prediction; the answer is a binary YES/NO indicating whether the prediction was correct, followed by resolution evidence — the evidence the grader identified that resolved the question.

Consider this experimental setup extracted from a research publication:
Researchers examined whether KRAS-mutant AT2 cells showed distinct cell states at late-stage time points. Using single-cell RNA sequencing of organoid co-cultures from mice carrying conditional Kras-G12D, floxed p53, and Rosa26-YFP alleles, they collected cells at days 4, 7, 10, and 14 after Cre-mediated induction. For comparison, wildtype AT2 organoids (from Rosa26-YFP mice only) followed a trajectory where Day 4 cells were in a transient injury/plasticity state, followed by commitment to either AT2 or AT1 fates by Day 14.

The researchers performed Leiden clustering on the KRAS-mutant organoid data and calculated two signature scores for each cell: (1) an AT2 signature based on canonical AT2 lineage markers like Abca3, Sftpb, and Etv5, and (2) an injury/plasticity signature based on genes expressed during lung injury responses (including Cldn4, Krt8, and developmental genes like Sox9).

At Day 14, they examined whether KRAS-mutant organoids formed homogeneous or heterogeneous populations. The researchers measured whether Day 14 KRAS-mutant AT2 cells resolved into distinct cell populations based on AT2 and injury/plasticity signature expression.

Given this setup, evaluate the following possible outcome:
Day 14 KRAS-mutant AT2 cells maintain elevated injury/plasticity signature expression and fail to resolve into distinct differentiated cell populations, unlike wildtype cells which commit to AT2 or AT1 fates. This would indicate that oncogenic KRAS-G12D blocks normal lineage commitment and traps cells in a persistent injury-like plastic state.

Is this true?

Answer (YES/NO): NO